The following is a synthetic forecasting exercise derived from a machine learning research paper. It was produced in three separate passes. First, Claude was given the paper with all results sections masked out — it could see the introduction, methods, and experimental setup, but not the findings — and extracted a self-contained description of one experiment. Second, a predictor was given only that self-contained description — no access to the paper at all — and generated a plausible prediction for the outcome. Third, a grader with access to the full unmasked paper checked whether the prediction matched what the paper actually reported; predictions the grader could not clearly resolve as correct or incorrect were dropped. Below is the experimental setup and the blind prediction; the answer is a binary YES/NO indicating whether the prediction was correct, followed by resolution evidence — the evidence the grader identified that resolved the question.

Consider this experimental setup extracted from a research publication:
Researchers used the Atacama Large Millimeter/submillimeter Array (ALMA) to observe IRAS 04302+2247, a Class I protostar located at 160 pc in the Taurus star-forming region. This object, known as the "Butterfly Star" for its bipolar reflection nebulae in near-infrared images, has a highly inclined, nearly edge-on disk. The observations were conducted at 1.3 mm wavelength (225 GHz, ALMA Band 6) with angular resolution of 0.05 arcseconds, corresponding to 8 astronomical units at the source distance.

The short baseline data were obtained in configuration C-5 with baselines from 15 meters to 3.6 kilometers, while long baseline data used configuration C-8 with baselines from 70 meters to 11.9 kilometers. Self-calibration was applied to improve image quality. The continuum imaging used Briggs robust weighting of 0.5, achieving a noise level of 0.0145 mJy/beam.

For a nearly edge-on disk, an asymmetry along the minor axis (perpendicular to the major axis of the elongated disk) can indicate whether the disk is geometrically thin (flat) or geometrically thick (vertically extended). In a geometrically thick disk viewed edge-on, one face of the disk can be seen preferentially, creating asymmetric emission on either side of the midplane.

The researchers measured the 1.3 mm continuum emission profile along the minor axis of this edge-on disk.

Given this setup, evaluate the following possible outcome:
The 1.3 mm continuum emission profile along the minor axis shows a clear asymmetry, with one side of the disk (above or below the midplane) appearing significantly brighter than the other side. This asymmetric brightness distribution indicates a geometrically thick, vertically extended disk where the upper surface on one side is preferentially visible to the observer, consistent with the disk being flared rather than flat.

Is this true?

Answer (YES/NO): YES